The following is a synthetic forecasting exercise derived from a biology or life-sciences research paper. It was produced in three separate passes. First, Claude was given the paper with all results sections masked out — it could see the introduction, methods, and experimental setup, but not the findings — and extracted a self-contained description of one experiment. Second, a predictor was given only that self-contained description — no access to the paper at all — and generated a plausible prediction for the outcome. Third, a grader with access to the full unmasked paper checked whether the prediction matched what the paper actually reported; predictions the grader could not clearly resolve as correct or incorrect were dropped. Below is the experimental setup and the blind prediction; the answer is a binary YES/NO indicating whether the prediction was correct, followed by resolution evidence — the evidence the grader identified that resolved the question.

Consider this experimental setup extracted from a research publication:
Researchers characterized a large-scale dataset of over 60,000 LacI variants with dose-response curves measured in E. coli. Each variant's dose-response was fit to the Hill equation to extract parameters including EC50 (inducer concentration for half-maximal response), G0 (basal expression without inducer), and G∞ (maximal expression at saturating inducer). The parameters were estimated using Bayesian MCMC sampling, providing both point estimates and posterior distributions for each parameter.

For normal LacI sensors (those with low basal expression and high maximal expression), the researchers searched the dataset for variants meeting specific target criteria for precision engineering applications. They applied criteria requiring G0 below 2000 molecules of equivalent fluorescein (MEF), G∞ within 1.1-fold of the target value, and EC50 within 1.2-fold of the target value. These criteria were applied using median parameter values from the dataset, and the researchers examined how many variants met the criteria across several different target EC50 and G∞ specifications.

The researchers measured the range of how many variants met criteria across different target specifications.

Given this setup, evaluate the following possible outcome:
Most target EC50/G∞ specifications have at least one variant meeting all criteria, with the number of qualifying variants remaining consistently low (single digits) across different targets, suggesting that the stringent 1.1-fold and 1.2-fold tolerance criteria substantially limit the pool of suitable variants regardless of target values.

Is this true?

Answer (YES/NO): NO